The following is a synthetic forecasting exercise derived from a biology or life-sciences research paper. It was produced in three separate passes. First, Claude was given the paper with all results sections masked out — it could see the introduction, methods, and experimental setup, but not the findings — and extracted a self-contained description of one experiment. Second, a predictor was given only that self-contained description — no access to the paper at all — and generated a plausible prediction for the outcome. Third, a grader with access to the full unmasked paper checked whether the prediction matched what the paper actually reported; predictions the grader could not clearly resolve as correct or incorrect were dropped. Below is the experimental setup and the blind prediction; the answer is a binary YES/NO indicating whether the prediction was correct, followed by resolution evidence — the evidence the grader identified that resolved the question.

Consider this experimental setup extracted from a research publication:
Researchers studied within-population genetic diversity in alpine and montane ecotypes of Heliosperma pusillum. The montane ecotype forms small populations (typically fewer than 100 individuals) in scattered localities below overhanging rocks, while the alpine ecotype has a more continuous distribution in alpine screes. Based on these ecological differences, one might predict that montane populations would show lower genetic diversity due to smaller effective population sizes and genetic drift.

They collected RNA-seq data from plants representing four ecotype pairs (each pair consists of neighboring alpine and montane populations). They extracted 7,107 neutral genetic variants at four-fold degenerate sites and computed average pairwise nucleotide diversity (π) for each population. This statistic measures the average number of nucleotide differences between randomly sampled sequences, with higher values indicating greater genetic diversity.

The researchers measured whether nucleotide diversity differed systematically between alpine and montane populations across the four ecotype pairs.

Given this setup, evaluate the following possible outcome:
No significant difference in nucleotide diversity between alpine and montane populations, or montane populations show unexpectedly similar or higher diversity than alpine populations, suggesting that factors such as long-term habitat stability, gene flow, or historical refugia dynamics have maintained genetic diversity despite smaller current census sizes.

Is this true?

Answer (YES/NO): YES